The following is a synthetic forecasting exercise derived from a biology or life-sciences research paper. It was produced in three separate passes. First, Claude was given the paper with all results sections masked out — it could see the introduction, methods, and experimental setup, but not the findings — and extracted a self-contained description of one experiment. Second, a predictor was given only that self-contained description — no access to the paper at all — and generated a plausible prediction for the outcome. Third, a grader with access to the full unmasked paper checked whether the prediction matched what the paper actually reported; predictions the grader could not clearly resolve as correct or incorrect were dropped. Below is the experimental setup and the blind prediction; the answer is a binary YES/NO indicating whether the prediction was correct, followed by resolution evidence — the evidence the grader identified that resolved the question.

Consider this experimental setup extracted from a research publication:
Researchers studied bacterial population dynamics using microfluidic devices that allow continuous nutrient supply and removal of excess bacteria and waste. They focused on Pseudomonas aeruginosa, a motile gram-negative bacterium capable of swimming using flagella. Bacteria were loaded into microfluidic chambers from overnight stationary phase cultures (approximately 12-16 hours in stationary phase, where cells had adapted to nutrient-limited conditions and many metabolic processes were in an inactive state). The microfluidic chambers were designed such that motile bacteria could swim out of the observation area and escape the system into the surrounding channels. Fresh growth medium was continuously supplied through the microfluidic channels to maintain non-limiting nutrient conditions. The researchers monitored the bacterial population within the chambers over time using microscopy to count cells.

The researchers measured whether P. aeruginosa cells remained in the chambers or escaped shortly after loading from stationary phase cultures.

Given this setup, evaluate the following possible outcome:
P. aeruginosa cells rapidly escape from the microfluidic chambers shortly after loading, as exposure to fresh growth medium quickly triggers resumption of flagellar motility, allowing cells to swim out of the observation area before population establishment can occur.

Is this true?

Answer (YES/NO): NO